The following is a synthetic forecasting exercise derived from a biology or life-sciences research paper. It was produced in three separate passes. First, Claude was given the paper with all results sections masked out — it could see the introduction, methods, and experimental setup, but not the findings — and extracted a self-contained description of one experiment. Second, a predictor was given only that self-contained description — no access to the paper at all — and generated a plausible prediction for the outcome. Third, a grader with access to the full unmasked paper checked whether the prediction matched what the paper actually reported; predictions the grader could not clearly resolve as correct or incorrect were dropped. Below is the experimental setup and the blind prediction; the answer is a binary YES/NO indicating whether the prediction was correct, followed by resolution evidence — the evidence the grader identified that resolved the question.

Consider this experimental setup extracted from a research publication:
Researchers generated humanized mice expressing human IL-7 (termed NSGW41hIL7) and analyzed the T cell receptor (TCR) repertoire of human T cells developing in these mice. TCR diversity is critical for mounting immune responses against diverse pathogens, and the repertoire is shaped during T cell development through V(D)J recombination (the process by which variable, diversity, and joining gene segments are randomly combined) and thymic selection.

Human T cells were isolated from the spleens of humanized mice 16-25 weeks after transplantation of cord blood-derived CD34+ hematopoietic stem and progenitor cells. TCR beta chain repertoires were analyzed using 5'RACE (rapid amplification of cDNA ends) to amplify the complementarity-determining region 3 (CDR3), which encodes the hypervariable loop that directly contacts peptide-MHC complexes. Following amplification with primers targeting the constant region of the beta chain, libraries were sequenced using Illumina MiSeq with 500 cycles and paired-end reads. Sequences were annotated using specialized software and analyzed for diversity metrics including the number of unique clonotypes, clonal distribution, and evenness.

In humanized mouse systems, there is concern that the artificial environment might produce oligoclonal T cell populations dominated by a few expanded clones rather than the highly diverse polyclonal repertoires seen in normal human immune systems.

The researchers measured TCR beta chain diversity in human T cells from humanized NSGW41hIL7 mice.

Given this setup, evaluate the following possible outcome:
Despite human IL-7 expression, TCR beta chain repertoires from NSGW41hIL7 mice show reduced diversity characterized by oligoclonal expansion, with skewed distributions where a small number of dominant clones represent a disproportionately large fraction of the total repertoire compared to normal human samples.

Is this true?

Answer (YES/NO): NO